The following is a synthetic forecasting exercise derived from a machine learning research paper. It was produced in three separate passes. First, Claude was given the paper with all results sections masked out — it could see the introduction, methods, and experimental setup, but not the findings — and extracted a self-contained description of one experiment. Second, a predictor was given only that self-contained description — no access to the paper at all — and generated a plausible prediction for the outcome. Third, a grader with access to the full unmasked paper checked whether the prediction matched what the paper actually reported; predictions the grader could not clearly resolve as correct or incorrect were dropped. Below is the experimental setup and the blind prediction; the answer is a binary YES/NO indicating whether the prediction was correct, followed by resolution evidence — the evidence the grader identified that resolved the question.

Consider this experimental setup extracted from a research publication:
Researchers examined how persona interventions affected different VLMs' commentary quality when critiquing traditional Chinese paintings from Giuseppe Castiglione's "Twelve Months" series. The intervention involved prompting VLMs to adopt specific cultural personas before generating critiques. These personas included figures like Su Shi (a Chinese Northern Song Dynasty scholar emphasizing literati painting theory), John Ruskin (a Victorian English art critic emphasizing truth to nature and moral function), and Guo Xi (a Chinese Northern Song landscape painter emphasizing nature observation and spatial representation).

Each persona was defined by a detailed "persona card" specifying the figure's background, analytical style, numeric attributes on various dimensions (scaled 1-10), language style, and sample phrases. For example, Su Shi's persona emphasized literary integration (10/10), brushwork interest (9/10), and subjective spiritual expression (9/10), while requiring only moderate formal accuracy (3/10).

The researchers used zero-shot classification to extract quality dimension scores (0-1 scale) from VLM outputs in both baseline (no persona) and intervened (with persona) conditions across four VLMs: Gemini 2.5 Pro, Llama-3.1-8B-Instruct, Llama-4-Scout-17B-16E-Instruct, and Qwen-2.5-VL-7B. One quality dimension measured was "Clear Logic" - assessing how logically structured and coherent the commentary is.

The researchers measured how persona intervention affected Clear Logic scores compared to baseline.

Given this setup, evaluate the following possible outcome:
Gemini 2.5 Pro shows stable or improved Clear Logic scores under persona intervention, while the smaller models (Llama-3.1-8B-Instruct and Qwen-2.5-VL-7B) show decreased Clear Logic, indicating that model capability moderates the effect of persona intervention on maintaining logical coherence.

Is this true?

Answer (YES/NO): NO